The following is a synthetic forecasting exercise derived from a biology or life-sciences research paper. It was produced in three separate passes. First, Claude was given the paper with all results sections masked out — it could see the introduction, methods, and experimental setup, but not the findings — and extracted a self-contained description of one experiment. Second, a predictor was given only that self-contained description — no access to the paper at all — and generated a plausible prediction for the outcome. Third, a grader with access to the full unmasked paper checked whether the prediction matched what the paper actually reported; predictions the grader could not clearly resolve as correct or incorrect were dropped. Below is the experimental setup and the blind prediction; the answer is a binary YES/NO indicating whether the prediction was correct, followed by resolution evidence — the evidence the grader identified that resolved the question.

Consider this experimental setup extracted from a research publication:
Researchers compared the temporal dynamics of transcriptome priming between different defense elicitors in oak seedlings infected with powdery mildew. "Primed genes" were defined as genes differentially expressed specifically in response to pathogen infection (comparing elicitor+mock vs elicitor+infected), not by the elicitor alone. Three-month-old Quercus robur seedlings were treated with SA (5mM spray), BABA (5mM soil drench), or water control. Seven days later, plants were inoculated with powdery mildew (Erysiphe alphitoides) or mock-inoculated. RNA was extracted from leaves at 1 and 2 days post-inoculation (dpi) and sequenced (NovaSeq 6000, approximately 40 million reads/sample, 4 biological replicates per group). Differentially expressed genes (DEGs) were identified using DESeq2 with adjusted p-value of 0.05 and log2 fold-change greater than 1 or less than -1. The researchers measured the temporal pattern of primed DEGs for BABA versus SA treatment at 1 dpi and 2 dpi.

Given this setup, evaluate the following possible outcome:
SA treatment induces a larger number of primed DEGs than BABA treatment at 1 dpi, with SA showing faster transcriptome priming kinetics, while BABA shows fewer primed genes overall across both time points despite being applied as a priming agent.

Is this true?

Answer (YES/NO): NO